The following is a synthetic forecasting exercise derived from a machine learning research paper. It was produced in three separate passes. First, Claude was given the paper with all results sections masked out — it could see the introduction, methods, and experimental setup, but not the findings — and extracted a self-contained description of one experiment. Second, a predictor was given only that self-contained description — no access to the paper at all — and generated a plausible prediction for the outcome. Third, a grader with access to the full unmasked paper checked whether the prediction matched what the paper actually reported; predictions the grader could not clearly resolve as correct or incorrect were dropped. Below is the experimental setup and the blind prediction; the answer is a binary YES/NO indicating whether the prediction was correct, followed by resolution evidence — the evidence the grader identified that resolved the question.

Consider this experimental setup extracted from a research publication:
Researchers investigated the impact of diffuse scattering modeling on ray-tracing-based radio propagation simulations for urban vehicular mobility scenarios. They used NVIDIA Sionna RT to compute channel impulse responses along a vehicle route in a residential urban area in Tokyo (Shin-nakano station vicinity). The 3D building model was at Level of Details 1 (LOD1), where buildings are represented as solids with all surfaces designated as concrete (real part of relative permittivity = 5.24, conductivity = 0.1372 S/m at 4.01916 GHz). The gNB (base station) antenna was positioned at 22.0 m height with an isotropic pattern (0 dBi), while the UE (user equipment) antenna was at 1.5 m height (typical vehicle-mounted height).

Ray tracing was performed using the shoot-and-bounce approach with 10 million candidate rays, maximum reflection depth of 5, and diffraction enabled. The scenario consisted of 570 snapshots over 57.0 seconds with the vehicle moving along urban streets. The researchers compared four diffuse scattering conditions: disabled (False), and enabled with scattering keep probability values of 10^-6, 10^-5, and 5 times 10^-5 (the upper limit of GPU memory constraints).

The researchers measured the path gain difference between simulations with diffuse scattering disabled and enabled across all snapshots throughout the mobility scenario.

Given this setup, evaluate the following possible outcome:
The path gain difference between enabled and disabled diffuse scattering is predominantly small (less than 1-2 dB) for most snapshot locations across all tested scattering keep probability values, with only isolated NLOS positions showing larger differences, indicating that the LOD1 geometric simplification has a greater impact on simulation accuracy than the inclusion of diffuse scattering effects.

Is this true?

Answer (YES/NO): NO